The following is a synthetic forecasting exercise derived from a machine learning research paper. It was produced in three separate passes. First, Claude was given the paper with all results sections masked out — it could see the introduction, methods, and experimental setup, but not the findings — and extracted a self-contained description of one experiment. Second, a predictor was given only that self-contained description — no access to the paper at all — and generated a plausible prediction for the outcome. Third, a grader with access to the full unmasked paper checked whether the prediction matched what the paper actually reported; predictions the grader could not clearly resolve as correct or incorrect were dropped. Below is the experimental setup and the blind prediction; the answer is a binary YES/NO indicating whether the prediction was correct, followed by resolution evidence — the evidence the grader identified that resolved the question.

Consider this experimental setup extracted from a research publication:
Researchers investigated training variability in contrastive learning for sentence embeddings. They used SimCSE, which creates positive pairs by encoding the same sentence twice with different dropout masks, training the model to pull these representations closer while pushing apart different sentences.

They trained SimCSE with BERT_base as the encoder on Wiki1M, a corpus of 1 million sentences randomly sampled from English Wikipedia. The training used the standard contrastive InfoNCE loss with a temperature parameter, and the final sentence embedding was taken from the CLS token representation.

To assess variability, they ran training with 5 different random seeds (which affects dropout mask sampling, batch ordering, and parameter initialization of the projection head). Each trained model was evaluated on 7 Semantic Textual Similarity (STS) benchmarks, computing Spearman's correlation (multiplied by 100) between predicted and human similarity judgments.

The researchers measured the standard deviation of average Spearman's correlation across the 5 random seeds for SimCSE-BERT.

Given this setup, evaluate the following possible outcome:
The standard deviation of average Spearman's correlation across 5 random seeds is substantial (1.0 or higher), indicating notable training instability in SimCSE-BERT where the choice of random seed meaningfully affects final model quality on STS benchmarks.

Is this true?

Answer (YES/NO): YES